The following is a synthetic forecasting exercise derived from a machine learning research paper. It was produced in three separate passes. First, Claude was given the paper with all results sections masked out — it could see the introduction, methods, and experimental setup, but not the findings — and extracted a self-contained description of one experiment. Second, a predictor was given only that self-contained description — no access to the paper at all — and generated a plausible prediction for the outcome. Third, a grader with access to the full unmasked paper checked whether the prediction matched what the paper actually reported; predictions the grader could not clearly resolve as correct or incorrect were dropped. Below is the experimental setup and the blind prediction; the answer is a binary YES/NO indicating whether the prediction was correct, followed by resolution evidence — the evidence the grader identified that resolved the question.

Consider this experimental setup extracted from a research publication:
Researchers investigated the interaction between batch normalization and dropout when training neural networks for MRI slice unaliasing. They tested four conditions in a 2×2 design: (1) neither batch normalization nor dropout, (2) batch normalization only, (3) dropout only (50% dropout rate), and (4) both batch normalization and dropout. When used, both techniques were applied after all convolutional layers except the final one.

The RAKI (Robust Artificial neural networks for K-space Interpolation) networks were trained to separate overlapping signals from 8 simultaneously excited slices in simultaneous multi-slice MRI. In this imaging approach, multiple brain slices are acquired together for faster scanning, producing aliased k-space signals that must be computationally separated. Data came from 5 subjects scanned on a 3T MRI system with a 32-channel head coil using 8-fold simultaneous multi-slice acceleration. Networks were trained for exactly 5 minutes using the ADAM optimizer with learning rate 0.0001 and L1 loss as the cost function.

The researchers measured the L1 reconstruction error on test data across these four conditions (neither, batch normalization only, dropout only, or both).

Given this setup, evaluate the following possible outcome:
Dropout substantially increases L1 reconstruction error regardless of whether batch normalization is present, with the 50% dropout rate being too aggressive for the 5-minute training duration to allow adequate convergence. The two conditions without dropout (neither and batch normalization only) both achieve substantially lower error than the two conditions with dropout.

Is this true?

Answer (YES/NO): NO